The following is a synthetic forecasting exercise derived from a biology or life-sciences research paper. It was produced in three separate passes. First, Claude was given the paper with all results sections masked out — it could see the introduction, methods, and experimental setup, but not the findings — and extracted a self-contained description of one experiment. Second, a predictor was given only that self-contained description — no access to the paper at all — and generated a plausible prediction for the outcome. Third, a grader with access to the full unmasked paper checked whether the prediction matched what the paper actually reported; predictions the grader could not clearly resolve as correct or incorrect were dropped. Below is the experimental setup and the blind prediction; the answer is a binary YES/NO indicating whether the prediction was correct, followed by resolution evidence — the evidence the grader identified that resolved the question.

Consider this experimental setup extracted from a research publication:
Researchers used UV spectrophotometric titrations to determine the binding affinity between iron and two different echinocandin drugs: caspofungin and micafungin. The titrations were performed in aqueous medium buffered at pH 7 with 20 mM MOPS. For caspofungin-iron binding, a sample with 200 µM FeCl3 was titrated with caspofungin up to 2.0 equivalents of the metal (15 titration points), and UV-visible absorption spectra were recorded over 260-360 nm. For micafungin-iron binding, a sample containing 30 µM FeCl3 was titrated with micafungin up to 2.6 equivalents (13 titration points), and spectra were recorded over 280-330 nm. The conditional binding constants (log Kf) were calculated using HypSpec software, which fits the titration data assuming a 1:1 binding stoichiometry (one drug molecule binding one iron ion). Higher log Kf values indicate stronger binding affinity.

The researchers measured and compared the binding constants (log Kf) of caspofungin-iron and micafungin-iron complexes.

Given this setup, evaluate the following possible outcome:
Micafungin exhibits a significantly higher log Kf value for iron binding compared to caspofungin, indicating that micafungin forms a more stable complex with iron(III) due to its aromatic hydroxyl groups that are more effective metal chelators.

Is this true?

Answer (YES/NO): NO